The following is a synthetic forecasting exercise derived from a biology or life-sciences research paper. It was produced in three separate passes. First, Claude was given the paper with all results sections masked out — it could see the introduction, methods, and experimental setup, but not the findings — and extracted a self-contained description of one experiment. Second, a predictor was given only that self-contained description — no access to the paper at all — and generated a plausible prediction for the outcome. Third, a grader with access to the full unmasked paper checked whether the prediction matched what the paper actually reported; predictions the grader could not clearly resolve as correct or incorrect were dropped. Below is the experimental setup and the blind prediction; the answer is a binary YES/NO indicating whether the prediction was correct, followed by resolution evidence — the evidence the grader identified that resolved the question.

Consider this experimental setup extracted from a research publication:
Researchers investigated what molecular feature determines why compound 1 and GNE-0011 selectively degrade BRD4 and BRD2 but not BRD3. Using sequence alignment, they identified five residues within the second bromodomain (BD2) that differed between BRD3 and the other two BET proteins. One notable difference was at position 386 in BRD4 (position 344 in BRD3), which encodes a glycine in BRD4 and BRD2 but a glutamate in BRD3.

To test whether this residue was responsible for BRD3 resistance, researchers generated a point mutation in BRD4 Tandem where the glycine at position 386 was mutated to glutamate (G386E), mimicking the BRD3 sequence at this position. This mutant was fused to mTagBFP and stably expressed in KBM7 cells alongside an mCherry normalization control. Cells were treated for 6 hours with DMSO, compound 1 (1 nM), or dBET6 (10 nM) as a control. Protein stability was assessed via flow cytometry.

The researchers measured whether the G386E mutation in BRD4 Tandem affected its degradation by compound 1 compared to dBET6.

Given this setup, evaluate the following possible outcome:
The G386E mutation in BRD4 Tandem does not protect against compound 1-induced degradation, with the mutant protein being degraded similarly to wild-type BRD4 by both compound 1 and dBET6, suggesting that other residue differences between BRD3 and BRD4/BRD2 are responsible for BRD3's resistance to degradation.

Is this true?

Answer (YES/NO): NO